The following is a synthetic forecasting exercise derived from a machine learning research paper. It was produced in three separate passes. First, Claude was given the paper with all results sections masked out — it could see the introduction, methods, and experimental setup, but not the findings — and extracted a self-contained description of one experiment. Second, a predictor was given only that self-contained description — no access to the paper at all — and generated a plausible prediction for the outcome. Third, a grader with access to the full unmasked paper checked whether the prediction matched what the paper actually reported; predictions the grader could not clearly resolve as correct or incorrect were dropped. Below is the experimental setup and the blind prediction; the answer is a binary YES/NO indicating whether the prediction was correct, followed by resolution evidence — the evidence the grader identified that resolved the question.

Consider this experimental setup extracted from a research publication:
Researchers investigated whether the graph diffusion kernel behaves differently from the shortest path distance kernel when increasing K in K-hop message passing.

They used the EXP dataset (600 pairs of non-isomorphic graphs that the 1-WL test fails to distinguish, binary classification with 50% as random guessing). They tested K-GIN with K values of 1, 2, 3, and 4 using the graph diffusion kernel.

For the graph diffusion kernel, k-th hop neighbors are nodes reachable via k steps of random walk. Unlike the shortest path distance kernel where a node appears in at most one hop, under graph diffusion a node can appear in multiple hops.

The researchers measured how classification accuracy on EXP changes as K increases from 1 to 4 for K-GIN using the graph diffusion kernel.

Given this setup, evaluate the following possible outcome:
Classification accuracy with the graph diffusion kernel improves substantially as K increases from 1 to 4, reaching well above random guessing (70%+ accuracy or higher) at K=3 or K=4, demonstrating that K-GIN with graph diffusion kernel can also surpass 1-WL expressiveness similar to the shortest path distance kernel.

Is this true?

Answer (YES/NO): YES